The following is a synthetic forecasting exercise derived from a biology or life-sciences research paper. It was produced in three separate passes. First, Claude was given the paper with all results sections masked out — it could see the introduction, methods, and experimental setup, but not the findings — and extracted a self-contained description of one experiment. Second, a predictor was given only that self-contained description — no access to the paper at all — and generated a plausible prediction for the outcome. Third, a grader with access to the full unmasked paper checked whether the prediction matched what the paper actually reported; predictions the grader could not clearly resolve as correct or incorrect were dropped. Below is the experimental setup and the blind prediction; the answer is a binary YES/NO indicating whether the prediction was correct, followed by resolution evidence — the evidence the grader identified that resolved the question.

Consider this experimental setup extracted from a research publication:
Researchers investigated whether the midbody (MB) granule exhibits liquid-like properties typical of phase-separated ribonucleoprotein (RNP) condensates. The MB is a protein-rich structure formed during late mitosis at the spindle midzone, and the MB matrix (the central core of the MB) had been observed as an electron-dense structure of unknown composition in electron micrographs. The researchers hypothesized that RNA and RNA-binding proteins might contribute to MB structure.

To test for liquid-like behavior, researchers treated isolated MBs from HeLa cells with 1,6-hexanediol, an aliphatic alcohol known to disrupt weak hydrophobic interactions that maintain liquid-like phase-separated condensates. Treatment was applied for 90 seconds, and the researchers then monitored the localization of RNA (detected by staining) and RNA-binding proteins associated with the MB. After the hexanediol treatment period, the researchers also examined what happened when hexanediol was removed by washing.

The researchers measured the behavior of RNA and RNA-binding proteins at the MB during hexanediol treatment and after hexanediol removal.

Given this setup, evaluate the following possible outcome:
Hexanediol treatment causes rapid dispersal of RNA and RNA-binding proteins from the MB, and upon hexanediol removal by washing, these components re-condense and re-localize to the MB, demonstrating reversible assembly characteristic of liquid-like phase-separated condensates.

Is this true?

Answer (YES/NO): NO